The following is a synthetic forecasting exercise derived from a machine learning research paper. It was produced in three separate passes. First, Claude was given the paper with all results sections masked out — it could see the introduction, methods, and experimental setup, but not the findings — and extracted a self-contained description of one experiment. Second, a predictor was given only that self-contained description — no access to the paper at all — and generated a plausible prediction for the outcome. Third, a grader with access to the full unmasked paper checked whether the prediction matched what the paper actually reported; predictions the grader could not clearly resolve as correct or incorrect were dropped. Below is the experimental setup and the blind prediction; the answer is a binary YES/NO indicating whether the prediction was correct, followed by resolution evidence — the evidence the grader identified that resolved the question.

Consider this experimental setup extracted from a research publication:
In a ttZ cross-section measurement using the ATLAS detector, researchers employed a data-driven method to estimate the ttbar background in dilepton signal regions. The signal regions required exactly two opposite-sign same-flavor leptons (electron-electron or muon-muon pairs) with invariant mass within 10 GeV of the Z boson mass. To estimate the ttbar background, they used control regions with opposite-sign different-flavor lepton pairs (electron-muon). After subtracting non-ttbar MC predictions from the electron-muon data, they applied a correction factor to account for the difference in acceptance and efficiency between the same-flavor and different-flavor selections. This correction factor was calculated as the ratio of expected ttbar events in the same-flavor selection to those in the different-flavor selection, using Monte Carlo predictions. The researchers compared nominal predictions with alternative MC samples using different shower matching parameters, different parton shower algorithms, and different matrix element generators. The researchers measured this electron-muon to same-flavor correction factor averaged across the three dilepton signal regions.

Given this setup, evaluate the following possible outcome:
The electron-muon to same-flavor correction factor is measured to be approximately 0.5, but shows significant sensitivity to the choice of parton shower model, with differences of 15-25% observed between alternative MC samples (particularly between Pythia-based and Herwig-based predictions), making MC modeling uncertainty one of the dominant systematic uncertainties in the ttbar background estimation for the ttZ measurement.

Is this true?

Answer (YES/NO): NO